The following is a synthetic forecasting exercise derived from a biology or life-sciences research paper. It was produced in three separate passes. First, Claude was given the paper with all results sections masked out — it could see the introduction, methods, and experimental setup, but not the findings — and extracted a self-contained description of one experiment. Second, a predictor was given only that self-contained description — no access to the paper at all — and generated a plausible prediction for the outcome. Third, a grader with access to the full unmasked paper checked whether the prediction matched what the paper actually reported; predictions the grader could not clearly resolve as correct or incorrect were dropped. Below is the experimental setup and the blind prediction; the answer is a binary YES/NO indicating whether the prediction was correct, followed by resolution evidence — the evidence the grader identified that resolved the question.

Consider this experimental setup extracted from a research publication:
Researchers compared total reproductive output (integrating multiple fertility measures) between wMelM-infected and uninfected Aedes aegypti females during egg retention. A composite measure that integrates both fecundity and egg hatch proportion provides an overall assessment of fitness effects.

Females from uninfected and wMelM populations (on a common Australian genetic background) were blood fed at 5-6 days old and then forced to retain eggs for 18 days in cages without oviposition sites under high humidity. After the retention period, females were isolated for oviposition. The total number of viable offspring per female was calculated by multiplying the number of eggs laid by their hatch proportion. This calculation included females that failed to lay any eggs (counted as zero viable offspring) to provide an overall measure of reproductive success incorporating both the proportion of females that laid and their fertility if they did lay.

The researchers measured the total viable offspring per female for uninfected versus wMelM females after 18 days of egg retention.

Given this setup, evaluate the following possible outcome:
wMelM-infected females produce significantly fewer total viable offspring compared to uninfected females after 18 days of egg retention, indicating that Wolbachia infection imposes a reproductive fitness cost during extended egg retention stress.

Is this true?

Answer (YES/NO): YES